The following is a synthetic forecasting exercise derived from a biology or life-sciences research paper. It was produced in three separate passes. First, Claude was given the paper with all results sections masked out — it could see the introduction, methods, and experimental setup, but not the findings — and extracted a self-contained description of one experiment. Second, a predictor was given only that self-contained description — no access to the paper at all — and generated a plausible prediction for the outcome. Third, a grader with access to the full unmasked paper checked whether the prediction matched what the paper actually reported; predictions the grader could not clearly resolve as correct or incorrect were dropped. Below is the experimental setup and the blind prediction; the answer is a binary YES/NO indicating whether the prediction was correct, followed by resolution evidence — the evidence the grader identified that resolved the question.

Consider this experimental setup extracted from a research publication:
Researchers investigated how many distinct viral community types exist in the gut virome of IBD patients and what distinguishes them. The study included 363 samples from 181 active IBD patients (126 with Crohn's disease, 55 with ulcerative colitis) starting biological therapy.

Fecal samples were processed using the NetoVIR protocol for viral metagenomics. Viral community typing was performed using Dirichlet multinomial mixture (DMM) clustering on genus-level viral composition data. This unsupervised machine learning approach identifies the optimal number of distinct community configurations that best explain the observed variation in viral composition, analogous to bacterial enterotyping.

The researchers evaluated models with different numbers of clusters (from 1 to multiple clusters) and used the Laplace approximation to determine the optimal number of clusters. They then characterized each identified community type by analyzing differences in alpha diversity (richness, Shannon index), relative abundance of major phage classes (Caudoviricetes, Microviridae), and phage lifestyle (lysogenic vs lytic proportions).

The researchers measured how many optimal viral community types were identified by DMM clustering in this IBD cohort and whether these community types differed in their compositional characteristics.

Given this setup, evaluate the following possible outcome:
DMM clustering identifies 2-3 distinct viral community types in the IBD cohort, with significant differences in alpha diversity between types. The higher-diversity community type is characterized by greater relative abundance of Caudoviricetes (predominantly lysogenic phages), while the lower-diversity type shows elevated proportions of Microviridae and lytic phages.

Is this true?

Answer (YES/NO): NO